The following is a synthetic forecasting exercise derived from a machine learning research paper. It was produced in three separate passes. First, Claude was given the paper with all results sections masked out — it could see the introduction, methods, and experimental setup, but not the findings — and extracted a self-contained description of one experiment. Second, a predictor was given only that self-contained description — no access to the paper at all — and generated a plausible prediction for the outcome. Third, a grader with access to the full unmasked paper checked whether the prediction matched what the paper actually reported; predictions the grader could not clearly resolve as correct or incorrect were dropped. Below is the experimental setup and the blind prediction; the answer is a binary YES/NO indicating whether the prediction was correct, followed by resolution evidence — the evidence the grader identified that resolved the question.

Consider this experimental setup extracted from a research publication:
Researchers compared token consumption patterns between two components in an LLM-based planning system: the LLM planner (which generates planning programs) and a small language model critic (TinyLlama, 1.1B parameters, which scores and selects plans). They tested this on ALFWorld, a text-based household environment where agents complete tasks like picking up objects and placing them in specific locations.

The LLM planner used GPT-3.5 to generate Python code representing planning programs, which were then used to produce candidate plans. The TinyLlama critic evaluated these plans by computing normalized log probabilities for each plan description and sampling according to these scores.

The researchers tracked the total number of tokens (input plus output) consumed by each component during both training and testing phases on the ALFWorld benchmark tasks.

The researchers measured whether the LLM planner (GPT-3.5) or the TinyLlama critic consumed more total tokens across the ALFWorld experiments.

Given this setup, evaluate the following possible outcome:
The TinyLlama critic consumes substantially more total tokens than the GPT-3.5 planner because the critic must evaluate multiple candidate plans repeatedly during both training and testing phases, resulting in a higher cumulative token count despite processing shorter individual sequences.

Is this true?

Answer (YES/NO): NO